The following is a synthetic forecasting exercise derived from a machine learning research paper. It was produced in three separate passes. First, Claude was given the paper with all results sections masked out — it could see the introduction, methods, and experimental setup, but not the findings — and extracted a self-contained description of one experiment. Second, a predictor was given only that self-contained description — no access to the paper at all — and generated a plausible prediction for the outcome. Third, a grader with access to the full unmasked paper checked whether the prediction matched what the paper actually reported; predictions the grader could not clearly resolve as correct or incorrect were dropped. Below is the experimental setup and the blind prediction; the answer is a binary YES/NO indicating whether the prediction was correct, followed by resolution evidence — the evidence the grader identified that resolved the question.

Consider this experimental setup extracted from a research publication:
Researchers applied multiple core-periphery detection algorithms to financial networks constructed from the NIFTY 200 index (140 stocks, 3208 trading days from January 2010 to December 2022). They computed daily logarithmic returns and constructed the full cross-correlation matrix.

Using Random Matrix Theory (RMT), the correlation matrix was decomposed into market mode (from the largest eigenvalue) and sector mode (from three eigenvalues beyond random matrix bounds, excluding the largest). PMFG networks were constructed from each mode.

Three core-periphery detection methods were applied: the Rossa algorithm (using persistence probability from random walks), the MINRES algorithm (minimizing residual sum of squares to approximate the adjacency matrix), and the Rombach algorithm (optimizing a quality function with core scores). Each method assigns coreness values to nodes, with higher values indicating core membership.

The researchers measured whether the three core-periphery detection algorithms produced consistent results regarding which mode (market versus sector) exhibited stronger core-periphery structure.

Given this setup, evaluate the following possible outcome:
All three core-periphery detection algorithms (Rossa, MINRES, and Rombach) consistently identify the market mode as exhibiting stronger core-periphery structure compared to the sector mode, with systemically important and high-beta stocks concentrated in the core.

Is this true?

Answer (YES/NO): NO